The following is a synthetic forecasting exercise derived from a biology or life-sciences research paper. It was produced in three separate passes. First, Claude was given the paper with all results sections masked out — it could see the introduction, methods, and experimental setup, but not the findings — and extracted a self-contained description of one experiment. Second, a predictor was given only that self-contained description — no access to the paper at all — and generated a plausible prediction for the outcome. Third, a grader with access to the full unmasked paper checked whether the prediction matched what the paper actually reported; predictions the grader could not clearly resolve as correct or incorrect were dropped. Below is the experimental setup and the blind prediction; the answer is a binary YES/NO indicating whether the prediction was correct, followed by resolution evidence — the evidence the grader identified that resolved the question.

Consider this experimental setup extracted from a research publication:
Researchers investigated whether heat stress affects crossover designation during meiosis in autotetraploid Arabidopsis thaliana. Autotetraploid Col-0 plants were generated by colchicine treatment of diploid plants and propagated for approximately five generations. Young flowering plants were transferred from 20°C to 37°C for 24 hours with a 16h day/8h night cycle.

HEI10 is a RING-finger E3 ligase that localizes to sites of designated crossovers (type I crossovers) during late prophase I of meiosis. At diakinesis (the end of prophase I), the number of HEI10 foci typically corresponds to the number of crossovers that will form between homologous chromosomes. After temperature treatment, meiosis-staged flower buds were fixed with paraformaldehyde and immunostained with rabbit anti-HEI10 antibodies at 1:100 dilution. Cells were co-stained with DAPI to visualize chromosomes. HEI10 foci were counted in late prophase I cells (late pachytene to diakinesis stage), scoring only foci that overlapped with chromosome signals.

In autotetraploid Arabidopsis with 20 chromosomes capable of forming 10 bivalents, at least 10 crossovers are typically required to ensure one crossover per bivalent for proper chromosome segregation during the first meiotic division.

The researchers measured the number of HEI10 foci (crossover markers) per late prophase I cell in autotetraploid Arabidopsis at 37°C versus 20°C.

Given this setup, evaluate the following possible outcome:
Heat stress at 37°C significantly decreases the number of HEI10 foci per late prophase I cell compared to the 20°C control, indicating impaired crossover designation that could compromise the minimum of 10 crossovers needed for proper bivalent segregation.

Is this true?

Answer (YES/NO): YES